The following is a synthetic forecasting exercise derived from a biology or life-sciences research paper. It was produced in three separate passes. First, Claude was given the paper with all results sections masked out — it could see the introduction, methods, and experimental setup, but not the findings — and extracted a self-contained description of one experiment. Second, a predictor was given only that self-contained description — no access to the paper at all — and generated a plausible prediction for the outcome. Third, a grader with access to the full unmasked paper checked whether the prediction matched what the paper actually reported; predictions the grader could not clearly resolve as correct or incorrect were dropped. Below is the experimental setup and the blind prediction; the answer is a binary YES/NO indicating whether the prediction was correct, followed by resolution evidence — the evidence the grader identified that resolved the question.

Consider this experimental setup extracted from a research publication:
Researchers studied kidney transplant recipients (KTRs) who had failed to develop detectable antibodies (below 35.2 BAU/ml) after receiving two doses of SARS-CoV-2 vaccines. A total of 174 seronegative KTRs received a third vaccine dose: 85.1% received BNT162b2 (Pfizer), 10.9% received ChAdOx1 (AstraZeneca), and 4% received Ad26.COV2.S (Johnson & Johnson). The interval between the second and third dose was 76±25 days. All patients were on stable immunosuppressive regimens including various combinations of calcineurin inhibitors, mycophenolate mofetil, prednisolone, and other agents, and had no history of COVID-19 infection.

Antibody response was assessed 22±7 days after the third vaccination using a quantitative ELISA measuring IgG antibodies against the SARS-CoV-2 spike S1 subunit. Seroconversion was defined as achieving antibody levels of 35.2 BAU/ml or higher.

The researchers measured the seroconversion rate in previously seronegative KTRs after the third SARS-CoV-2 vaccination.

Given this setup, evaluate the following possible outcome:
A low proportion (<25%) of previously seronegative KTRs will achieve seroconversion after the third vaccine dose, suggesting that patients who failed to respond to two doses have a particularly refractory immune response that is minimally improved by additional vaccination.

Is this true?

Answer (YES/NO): NO